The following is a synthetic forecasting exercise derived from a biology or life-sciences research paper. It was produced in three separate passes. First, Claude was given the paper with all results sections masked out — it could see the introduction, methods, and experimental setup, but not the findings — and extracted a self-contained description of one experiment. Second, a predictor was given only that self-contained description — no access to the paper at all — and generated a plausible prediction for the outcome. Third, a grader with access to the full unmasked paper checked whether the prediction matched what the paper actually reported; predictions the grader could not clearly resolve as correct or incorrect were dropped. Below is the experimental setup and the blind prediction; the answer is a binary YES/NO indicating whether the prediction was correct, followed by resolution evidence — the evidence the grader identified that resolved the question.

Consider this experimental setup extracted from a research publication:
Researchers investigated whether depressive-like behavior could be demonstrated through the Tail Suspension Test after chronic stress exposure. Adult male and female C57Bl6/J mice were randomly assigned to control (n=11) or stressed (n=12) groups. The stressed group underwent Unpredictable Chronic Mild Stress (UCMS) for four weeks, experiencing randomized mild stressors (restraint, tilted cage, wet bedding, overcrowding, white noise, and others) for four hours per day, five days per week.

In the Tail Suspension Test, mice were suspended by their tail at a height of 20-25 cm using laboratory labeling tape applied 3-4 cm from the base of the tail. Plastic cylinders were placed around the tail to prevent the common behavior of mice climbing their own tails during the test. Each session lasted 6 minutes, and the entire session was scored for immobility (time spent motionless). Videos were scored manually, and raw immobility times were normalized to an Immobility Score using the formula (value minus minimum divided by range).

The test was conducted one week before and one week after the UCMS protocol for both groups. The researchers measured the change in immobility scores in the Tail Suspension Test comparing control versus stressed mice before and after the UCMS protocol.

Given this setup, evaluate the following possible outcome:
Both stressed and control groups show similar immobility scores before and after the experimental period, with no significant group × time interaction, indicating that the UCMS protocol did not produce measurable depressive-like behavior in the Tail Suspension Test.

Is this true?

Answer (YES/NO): NO